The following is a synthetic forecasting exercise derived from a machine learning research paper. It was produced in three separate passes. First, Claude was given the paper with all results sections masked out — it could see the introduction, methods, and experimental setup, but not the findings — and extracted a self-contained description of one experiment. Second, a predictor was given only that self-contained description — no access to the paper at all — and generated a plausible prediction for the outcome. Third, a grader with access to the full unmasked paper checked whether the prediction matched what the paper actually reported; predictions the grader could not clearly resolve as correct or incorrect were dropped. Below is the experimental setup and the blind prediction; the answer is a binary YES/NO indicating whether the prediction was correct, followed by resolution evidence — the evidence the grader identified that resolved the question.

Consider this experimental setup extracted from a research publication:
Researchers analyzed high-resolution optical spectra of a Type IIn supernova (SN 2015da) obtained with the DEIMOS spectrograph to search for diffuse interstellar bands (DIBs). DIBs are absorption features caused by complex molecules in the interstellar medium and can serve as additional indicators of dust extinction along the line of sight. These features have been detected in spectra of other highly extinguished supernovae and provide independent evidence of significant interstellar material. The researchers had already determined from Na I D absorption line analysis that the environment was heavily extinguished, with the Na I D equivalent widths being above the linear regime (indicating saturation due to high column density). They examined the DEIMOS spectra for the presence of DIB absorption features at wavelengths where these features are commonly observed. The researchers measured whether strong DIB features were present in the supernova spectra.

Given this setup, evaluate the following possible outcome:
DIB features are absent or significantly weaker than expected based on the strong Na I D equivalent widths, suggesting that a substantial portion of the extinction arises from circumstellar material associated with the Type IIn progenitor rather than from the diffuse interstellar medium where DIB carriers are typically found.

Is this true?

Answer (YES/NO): NO